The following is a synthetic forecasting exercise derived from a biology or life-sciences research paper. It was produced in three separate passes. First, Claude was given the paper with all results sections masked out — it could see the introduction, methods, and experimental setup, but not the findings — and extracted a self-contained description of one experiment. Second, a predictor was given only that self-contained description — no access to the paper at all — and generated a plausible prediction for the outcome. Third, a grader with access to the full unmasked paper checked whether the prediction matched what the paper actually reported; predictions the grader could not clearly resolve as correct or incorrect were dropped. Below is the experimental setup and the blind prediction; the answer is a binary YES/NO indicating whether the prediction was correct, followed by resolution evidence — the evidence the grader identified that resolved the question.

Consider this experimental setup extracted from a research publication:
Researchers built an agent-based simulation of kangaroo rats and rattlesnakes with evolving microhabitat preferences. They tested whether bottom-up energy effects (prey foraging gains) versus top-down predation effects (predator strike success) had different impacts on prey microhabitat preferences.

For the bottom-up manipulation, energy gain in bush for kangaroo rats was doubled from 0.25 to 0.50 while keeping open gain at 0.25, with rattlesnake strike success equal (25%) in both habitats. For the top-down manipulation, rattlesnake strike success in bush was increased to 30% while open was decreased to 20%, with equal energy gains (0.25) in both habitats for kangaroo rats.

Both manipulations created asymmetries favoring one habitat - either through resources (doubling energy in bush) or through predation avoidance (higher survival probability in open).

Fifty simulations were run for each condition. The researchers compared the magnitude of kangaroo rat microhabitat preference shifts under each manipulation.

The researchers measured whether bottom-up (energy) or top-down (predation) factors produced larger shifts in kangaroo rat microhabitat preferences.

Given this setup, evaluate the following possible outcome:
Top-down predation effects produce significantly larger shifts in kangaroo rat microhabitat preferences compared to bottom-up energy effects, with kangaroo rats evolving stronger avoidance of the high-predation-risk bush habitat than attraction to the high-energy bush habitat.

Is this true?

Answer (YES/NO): YES